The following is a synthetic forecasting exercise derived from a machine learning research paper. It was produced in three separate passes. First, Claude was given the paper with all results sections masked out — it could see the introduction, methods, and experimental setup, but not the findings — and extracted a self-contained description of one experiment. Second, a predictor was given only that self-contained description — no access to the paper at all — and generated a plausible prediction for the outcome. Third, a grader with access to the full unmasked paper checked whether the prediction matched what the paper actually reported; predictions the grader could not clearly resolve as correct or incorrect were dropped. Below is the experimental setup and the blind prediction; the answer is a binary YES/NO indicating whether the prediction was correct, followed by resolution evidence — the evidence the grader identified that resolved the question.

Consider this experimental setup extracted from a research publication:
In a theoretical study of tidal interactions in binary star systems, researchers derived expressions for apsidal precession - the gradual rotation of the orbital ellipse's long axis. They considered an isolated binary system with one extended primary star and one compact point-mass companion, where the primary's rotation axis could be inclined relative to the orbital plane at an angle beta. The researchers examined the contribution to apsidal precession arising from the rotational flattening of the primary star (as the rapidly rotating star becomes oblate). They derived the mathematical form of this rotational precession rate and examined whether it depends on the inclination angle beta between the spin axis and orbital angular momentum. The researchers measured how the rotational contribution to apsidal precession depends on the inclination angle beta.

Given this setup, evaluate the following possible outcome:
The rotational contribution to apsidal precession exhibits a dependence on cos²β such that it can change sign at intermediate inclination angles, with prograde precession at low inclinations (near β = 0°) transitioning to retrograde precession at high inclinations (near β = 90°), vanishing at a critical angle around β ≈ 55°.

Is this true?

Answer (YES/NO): YES